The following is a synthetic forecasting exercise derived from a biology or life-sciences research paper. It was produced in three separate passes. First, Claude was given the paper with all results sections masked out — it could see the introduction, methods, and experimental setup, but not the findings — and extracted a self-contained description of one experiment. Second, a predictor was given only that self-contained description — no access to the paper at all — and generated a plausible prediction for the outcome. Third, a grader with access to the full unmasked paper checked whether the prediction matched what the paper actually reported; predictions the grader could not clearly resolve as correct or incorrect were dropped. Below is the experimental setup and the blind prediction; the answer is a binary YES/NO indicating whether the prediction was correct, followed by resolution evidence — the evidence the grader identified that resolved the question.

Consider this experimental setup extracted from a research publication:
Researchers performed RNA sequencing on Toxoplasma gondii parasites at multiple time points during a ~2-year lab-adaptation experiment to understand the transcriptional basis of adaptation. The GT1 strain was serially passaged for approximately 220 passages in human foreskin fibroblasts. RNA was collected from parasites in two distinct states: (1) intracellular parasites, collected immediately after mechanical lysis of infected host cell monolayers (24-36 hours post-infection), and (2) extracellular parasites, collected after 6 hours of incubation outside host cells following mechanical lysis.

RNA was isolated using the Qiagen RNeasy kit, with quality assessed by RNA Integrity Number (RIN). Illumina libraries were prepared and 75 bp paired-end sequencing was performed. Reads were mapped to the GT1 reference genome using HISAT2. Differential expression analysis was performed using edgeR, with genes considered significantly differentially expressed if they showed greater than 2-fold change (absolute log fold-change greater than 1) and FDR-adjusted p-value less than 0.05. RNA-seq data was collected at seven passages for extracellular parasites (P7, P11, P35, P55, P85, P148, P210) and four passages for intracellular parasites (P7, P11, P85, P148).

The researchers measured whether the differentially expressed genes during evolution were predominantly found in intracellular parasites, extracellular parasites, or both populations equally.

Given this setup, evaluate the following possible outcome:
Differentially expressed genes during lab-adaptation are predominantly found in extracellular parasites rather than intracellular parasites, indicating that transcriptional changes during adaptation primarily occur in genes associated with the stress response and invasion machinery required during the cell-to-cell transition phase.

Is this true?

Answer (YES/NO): NO